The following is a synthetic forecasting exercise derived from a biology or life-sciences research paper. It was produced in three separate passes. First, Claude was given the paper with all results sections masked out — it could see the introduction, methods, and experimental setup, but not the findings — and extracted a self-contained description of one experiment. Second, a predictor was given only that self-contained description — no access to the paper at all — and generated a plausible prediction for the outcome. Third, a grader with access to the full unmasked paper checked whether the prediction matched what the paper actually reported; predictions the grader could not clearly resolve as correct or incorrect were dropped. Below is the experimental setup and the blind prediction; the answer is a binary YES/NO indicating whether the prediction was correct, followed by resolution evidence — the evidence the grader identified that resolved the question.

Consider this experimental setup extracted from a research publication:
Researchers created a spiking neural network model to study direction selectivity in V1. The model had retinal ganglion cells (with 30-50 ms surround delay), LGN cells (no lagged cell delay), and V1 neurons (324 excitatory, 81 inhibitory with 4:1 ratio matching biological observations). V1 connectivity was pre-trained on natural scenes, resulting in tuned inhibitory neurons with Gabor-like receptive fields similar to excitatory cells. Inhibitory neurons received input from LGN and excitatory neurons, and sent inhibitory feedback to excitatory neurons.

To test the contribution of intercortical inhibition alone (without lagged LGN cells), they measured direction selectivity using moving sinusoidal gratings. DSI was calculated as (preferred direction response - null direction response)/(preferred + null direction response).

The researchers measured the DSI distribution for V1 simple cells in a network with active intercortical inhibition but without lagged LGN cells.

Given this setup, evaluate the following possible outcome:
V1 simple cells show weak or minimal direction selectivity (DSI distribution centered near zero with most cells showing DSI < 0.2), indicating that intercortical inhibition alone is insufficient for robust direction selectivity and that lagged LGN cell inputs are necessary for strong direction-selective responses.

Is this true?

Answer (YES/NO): NO